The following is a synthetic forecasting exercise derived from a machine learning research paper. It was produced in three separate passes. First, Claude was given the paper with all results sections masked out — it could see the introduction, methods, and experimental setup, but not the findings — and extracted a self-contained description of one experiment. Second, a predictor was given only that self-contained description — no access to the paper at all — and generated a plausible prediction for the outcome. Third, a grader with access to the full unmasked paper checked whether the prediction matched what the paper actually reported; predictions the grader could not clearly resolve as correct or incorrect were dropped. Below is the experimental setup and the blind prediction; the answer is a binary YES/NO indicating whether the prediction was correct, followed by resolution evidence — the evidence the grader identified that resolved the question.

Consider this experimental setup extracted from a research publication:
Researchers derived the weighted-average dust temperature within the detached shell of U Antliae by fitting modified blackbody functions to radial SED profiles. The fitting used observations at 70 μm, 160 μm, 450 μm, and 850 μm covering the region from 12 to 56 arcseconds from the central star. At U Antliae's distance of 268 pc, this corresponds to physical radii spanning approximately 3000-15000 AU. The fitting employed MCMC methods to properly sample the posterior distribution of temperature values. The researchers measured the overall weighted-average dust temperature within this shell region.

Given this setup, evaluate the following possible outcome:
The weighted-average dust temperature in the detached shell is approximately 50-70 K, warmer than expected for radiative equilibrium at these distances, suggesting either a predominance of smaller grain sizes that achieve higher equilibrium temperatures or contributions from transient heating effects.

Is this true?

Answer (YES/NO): NO